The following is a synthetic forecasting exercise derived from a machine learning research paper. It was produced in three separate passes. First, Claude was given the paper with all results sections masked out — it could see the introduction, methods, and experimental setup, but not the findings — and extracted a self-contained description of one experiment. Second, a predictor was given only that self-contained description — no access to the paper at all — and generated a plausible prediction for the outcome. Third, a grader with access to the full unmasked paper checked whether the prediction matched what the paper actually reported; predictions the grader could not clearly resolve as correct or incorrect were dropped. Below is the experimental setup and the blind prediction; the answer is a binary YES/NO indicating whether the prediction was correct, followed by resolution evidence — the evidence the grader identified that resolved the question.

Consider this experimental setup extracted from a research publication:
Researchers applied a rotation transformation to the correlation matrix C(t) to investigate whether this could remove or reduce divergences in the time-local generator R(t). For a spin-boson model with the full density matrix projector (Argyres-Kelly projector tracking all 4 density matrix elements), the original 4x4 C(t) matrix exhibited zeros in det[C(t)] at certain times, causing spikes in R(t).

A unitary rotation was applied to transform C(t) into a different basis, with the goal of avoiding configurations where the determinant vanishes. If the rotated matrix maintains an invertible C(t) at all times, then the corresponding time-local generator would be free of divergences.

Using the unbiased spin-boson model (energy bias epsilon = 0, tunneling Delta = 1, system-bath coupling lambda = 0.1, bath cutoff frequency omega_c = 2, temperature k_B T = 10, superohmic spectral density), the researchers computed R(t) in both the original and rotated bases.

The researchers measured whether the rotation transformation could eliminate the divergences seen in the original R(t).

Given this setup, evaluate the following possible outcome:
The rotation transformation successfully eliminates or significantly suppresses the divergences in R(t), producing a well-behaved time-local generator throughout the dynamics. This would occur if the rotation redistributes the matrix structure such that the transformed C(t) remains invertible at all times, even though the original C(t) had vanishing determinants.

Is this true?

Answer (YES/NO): NO